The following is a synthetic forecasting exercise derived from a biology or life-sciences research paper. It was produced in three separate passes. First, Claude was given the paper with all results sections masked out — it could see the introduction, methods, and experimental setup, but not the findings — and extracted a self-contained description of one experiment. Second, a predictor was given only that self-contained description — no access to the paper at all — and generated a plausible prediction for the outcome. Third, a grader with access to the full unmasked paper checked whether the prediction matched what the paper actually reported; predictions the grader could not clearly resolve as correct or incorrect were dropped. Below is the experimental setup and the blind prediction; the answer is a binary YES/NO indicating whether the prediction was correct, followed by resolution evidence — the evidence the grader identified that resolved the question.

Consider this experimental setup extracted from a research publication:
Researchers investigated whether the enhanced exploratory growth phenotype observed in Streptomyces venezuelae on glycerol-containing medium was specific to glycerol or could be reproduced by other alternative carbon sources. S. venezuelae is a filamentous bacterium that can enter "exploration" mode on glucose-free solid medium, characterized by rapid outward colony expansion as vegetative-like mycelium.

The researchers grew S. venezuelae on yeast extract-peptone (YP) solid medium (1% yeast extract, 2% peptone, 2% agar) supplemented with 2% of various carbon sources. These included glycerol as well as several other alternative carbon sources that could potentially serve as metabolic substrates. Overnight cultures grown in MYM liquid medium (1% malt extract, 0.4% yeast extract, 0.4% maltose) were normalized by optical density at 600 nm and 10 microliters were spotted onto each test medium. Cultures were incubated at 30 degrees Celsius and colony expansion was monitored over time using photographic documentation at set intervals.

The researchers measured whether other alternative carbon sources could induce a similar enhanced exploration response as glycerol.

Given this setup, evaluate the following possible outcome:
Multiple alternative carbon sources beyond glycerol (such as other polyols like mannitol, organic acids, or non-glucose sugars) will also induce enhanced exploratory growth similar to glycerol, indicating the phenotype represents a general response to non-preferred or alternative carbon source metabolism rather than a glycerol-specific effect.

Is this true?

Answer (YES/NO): NO